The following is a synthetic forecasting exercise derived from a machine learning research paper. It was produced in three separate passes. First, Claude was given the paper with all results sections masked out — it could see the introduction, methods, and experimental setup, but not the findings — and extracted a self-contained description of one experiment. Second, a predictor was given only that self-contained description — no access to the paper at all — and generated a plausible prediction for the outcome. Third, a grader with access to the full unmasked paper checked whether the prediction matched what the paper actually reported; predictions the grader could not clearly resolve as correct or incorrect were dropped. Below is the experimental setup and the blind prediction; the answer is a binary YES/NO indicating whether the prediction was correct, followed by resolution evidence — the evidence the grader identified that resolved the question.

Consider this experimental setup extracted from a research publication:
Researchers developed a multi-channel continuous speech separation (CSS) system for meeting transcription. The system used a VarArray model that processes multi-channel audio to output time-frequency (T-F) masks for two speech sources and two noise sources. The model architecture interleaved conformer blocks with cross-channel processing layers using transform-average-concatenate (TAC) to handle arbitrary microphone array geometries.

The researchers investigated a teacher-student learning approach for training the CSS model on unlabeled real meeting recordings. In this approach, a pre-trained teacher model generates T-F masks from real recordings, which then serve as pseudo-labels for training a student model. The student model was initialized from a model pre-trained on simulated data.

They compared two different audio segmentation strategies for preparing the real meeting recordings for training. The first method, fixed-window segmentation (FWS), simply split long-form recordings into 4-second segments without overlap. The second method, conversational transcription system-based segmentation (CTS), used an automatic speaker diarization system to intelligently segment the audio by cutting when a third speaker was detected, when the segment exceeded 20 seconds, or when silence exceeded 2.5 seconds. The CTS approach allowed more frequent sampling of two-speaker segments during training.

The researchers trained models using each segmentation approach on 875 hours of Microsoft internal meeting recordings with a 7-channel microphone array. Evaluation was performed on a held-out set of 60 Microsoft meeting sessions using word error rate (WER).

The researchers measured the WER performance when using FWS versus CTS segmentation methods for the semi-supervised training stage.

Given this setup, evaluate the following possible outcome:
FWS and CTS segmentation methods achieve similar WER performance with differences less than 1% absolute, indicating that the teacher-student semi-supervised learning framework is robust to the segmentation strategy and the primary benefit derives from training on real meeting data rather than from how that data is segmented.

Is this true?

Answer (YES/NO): NO